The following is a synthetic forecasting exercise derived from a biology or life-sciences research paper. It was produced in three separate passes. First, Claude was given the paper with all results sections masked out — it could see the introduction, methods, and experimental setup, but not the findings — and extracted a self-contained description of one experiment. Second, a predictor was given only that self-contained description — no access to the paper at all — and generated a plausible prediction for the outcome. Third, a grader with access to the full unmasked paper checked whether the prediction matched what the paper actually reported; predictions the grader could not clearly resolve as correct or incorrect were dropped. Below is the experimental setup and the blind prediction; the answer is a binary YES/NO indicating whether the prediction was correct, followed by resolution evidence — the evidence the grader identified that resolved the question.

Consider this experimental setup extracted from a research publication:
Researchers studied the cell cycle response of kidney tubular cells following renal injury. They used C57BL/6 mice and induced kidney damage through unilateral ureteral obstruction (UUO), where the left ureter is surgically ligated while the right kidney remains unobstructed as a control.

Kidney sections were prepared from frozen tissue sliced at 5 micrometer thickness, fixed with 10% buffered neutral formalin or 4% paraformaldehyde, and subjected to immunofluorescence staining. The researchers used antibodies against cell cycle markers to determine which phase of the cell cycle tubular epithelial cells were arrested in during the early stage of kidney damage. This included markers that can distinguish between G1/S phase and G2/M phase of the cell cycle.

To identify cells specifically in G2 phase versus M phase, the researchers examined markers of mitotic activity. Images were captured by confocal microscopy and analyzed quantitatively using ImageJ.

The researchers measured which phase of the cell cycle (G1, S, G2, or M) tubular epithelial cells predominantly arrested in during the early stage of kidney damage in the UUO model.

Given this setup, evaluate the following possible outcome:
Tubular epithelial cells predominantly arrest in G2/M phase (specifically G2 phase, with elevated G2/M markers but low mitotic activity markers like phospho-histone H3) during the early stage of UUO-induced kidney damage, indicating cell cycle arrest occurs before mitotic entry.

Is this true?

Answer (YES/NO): YES